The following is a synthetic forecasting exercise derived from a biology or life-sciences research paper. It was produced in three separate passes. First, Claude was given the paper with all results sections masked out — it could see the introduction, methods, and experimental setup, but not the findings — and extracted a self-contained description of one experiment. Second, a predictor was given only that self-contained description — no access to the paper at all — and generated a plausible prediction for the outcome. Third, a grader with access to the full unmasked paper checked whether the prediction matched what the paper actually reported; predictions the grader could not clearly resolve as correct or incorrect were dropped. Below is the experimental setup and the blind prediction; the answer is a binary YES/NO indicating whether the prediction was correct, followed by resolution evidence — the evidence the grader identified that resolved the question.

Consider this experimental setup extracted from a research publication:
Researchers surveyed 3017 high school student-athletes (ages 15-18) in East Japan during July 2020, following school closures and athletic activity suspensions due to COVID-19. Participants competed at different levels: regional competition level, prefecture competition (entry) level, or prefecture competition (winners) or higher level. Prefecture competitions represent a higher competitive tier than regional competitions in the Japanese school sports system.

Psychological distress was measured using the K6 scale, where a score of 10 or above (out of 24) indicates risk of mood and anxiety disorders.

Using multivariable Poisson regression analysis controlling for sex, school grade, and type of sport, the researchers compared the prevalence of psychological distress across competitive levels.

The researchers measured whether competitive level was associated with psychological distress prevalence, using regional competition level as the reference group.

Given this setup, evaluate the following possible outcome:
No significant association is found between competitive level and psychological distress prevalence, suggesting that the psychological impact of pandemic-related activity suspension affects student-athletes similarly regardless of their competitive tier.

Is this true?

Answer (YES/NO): NO